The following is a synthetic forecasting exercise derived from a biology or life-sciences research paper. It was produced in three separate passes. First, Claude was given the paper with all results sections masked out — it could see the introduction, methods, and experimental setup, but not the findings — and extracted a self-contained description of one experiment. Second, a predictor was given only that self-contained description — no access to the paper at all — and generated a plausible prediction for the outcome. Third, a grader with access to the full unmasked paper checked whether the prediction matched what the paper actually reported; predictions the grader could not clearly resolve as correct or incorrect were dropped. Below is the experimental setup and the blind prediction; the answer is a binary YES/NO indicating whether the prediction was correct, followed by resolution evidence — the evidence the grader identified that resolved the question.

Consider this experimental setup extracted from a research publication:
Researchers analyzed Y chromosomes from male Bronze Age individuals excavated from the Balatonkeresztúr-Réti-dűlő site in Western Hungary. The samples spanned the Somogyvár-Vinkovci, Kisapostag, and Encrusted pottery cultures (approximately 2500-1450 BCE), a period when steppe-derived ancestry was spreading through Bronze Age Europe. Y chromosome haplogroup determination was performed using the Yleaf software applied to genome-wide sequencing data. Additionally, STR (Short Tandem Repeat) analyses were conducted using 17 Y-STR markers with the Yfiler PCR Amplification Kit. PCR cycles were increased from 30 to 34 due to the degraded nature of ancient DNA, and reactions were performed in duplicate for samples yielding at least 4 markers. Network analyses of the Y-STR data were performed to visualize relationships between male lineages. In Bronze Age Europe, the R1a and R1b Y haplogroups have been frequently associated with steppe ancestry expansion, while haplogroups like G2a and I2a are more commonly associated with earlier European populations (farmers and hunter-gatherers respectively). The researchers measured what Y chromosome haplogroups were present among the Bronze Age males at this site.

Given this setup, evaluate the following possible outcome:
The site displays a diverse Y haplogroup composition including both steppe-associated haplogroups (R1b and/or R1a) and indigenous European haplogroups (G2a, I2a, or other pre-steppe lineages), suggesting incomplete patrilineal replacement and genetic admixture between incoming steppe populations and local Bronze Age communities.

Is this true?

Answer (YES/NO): NO